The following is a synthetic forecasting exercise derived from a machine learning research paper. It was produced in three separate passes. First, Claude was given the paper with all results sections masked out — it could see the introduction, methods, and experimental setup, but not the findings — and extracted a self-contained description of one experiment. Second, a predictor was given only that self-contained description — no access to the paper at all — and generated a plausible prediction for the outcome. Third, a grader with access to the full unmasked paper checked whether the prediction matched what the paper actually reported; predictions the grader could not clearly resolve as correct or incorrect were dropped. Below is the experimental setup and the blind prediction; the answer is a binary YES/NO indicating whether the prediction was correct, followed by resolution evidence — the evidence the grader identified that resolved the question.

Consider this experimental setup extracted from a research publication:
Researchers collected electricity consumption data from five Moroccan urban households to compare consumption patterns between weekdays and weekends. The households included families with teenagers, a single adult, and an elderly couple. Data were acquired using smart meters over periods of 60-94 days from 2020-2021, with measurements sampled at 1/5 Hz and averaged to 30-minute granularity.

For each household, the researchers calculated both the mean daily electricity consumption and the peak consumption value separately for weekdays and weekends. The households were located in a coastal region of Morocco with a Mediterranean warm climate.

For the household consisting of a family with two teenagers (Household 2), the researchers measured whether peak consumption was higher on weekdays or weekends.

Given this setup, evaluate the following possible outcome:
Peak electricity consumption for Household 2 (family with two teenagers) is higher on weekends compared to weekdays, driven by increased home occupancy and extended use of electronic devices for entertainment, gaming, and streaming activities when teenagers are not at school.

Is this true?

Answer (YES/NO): YES